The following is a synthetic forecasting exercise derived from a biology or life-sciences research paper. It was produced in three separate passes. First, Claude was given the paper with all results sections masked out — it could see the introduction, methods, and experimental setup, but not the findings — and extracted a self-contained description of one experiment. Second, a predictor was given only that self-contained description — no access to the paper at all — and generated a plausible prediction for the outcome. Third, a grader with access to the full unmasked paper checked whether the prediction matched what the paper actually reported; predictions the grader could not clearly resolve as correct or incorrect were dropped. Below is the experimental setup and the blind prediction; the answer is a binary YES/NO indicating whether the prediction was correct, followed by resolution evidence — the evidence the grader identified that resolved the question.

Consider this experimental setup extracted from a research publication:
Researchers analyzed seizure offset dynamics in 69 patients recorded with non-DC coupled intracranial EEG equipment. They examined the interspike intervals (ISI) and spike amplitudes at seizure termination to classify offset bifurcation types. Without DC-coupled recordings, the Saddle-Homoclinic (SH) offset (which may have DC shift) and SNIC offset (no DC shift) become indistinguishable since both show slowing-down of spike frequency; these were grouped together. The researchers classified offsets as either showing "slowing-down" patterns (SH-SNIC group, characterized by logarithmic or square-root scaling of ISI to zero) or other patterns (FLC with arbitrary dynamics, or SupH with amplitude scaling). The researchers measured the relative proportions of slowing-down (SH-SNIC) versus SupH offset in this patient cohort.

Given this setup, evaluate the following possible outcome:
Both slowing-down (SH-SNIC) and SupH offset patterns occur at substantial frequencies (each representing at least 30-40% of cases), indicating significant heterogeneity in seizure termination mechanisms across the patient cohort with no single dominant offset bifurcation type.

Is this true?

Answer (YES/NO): NO